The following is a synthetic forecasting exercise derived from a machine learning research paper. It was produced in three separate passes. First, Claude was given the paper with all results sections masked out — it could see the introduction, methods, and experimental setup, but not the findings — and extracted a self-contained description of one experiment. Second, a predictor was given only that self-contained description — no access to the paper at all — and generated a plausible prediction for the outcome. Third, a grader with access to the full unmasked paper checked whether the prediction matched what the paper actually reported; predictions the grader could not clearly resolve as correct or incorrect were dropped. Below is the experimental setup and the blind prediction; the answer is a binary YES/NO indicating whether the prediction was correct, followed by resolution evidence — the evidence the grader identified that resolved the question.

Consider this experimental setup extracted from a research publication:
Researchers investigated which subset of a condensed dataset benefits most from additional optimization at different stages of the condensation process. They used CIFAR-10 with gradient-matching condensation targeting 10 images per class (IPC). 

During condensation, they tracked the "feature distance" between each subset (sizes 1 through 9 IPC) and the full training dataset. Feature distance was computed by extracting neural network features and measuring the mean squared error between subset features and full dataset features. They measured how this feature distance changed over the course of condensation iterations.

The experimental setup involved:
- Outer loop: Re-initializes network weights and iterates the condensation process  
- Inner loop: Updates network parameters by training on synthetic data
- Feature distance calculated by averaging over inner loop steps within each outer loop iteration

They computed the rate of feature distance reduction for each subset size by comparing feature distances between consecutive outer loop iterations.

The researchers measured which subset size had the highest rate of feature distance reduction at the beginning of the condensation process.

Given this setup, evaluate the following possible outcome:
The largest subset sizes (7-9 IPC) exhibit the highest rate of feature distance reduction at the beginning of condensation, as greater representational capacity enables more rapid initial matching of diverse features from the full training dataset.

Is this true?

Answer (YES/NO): NO